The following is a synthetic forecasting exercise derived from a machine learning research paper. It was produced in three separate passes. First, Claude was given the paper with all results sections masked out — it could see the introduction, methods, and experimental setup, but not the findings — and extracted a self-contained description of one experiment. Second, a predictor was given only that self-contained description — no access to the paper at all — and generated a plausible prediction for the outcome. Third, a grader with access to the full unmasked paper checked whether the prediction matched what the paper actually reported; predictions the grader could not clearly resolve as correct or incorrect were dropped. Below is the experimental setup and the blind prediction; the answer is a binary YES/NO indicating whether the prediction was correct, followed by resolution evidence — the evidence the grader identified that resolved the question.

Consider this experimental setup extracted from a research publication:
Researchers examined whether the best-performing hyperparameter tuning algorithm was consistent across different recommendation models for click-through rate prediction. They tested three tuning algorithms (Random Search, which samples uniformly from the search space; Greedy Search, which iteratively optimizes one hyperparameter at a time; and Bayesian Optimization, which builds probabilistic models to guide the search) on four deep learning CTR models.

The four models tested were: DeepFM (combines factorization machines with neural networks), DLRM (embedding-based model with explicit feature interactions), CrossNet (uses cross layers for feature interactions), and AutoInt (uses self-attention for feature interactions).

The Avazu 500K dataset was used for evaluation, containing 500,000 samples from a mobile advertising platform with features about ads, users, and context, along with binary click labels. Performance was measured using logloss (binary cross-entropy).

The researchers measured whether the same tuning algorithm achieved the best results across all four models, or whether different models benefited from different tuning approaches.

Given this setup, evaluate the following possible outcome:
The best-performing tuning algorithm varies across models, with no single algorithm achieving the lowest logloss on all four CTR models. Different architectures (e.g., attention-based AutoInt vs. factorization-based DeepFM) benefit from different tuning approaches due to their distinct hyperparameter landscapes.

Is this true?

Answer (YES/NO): YES